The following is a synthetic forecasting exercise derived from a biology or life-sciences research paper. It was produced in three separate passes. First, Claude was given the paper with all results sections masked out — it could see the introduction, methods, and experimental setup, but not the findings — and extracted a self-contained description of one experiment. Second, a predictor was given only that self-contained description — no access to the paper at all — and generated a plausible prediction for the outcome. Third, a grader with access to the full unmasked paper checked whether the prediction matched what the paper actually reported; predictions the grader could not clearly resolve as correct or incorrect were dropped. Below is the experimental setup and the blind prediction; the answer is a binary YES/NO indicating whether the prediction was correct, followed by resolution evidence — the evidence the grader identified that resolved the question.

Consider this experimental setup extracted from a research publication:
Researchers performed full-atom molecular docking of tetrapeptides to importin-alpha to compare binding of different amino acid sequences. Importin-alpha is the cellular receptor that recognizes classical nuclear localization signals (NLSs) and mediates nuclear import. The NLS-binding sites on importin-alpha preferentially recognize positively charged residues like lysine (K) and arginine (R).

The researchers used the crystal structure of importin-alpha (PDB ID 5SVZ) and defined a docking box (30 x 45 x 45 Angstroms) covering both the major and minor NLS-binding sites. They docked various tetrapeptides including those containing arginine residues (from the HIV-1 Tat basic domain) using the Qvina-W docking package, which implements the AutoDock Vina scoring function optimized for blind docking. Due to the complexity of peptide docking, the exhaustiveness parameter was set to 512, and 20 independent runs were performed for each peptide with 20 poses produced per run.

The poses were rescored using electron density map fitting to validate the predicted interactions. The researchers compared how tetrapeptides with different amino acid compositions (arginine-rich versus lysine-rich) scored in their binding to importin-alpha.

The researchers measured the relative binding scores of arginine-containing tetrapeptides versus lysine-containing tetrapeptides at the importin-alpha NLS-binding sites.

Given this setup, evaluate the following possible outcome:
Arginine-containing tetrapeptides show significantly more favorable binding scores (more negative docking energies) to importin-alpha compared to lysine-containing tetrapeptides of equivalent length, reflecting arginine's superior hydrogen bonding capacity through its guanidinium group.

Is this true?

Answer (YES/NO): NO